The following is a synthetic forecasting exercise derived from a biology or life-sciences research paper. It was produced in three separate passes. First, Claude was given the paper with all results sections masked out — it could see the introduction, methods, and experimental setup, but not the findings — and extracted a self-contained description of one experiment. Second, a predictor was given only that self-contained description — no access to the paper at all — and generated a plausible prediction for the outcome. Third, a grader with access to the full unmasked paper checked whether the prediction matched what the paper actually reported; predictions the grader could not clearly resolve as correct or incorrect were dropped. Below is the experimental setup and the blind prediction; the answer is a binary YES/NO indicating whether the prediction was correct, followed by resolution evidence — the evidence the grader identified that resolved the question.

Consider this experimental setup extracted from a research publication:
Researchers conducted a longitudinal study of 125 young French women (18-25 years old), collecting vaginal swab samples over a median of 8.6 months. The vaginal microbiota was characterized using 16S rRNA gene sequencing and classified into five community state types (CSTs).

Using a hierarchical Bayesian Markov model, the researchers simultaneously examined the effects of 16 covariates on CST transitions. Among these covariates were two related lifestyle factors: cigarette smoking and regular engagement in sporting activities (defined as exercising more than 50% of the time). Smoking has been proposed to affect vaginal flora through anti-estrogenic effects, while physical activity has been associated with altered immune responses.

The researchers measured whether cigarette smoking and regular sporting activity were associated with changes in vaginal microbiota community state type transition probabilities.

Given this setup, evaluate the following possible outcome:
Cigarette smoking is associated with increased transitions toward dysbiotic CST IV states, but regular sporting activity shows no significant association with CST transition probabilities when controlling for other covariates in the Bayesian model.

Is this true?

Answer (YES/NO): NO